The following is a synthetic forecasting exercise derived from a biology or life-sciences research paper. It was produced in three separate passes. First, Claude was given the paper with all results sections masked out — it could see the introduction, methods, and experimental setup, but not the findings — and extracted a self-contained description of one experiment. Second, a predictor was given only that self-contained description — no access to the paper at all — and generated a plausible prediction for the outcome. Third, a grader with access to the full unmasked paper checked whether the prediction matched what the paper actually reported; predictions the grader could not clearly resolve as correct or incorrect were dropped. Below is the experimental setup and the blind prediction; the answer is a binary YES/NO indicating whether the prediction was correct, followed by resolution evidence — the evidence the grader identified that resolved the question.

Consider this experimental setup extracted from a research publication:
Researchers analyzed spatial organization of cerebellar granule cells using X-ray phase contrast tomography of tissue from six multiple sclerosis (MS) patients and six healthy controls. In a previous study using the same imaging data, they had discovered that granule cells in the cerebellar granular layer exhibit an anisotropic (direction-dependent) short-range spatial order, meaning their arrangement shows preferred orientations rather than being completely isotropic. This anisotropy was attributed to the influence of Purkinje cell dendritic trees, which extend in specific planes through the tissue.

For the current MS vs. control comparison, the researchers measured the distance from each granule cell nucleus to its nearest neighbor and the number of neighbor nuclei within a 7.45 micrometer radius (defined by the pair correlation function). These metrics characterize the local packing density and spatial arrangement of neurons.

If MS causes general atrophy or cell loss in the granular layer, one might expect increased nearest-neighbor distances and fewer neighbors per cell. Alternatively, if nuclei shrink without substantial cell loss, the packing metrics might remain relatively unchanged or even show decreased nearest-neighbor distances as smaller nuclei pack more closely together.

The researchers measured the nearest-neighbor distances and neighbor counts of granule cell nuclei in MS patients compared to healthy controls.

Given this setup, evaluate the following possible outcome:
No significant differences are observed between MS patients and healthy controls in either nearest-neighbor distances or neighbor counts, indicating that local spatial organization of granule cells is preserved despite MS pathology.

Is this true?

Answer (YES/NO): YES